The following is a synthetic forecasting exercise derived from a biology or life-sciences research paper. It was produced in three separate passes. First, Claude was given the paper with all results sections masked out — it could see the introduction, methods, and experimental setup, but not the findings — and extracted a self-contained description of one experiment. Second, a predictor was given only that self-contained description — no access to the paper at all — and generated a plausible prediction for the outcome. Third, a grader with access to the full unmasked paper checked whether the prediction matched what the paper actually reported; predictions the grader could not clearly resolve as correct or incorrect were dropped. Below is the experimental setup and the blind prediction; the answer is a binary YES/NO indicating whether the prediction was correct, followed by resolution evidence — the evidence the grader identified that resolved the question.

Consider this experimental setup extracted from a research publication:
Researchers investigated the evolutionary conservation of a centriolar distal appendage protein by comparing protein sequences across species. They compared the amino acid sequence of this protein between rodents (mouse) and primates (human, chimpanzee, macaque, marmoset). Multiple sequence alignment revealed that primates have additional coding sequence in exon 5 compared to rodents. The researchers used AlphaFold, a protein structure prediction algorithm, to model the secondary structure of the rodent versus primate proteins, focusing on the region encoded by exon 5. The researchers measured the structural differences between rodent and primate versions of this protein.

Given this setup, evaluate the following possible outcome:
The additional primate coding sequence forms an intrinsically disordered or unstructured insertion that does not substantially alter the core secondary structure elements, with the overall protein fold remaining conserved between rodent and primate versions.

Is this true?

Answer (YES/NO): NO